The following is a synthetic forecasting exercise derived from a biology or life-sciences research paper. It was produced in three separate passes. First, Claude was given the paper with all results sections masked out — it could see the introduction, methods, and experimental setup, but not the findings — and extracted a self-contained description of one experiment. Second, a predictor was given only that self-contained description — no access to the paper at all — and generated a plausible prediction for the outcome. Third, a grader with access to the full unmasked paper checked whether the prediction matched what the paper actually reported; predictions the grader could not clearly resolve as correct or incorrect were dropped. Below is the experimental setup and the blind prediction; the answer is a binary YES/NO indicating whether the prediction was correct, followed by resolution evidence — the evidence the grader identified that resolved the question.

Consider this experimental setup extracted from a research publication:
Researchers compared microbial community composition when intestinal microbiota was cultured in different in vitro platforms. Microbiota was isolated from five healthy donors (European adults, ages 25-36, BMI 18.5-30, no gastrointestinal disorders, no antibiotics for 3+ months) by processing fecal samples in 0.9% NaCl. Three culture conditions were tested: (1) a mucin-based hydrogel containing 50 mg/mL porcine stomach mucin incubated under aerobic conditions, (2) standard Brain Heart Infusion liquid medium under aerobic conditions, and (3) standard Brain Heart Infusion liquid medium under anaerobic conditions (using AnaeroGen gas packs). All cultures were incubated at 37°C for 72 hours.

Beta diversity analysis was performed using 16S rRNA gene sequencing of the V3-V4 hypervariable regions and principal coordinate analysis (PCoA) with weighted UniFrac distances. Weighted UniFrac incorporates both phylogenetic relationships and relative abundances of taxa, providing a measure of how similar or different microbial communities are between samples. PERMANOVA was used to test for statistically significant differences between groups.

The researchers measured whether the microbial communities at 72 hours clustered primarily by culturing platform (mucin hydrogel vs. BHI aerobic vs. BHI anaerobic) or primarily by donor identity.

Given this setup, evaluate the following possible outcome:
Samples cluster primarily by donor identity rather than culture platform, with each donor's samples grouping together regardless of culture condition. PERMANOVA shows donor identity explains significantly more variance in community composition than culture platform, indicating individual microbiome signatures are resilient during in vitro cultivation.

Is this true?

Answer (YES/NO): NO